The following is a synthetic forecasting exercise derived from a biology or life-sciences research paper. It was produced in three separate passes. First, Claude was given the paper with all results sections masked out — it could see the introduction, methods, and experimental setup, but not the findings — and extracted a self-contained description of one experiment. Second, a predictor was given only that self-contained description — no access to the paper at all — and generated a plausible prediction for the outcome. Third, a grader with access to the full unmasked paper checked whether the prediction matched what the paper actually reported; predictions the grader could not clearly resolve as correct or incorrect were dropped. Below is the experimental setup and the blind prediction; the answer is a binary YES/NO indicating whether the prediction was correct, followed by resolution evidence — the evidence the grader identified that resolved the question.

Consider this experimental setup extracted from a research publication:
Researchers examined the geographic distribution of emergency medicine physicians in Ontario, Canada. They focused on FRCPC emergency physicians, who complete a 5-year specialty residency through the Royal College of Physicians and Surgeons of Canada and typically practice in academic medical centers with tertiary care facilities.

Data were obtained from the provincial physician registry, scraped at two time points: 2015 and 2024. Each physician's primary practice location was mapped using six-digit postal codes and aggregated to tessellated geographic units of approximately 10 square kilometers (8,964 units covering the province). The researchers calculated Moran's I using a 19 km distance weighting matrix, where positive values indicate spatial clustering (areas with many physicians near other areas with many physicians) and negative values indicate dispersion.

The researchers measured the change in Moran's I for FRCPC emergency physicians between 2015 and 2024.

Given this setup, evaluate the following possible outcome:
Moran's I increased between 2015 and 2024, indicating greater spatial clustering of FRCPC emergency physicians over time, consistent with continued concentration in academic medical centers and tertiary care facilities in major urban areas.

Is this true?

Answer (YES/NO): NO